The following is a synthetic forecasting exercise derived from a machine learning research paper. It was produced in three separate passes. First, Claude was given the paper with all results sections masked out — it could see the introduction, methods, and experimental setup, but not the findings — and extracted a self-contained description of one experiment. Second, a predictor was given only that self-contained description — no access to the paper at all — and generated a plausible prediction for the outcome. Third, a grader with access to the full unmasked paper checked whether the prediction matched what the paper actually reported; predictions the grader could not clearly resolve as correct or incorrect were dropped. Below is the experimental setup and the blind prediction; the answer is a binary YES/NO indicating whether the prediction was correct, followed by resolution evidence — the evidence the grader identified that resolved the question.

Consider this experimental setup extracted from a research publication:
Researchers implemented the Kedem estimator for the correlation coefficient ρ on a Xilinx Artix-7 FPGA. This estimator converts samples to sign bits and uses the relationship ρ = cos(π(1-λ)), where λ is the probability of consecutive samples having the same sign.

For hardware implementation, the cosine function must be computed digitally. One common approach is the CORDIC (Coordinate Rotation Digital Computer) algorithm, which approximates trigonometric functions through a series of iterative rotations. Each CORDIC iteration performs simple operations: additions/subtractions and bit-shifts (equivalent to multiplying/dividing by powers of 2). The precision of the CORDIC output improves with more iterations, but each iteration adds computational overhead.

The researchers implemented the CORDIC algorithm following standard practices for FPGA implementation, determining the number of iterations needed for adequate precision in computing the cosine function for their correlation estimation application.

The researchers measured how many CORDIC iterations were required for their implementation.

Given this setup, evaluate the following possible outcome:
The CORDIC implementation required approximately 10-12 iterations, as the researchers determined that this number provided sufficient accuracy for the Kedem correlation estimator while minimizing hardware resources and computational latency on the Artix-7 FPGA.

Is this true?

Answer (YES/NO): NO